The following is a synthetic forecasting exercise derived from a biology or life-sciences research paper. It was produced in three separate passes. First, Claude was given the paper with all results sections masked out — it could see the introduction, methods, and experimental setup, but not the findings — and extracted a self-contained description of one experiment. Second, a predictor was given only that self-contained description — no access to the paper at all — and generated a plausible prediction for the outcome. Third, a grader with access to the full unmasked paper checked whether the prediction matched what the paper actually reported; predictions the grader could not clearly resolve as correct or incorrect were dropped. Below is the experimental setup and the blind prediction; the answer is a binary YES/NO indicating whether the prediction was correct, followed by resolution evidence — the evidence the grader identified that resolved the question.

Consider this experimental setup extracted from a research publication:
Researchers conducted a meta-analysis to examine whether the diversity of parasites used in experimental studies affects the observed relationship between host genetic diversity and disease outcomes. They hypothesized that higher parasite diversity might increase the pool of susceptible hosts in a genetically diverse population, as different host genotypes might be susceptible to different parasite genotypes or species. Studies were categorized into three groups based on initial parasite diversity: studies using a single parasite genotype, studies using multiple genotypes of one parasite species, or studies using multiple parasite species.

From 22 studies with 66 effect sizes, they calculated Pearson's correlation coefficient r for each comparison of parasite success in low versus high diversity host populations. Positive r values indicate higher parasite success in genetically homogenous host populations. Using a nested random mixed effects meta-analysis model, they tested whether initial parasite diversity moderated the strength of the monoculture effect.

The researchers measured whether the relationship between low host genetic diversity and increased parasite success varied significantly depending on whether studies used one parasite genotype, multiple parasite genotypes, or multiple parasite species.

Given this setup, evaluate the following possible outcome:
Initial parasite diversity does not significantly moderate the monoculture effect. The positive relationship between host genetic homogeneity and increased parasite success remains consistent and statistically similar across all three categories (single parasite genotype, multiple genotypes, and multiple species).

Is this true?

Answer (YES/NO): YES